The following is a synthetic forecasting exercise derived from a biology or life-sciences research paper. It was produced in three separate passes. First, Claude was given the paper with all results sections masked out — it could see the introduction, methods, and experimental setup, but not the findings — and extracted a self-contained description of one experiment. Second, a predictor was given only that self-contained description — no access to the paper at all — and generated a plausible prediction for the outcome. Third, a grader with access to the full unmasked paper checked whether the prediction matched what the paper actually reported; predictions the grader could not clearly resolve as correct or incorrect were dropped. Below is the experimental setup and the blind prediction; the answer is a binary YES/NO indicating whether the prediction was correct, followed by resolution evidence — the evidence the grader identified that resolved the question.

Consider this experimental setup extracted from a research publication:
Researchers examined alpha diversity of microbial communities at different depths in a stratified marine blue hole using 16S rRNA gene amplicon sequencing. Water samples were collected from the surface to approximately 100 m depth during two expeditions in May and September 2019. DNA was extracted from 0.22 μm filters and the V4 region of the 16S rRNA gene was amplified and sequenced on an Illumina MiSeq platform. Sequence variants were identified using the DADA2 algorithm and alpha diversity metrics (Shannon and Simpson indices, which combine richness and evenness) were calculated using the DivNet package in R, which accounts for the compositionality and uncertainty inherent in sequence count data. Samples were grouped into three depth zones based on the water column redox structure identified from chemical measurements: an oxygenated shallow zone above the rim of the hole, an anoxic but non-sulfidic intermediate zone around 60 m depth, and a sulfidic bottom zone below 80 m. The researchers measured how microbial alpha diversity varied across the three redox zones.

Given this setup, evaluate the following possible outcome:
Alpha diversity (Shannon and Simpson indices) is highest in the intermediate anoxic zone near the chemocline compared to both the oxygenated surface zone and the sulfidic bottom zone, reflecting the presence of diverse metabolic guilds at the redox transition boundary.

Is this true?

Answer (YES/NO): NO